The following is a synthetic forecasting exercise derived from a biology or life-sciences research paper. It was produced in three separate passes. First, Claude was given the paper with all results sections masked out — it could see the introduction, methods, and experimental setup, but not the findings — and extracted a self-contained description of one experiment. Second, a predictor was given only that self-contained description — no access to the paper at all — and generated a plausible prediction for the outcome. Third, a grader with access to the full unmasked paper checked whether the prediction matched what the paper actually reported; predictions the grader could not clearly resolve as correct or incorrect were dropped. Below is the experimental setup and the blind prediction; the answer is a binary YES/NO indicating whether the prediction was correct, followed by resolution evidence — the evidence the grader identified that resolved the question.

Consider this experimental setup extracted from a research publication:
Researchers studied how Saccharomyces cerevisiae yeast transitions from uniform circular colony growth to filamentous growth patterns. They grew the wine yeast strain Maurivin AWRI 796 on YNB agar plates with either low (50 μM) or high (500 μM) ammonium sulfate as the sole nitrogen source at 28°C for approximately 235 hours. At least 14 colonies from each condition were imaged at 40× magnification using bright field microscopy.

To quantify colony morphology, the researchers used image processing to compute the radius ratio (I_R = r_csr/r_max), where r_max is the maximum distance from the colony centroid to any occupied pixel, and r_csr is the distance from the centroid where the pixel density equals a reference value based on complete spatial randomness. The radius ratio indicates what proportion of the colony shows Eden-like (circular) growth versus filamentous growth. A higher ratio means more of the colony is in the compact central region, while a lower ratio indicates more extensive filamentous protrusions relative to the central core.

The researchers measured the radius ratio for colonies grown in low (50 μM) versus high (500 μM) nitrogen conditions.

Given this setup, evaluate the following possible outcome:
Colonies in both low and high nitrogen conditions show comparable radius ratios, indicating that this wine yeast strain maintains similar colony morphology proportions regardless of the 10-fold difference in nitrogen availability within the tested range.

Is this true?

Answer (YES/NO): NO